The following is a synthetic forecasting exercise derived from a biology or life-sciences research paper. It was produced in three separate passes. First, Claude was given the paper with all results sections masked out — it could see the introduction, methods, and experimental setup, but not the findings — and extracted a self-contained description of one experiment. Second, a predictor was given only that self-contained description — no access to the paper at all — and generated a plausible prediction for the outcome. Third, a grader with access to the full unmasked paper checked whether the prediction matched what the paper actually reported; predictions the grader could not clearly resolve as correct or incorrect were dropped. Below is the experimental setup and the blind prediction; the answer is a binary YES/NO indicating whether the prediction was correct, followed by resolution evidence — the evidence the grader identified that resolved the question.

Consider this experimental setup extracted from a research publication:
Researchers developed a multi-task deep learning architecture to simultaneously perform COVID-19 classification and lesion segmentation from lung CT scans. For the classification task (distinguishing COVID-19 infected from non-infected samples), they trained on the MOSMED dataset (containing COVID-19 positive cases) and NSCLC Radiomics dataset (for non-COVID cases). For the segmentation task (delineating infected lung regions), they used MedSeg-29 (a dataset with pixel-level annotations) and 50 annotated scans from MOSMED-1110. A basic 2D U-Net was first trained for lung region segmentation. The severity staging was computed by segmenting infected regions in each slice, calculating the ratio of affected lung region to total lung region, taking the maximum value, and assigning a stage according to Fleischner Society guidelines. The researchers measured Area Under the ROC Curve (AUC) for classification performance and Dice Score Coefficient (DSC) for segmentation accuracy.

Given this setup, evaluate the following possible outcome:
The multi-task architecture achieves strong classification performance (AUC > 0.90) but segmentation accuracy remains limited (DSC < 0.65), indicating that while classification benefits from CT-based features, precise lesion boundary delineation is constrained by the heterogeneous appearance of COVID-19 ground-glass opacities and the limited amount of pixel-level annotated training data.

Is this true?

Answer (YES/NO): NO